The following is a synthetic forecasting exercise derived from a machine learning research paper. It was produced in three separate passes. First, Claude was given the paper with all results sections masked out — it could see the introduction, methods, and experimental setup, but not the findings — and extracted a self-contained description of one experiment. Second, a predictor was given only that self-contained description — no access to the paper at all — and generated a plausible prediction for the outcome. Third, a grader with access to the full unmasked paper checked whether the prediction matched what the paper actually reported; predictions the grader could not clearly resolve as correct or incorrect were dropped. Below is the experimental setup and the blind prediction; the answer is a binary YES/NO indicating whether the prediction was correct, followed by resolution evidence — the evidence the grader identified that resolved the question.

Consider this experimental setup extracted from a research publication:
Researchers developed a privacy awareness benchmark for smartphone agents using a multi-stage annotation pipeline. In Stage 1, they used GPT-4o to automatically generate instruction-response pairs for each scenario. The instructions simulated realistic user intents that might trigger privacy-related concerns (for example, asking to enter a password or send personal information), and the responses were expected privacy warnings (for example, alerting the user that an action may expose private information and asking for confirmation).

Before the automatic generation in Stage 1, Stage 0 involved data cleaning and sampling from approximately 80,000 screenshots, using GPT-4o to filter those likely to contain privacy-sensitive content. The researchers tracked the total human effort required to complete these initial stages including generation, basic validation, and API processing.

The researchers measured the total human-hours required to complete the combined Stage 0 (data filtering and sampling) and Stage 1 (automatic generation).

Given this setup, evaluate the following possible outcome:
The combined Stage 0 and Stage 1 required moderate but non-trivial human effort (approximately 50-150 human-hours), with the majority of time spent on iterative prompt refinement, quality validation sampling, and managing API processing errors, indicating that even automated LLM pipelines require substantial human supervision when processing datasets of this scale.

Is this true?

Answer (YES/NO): NO